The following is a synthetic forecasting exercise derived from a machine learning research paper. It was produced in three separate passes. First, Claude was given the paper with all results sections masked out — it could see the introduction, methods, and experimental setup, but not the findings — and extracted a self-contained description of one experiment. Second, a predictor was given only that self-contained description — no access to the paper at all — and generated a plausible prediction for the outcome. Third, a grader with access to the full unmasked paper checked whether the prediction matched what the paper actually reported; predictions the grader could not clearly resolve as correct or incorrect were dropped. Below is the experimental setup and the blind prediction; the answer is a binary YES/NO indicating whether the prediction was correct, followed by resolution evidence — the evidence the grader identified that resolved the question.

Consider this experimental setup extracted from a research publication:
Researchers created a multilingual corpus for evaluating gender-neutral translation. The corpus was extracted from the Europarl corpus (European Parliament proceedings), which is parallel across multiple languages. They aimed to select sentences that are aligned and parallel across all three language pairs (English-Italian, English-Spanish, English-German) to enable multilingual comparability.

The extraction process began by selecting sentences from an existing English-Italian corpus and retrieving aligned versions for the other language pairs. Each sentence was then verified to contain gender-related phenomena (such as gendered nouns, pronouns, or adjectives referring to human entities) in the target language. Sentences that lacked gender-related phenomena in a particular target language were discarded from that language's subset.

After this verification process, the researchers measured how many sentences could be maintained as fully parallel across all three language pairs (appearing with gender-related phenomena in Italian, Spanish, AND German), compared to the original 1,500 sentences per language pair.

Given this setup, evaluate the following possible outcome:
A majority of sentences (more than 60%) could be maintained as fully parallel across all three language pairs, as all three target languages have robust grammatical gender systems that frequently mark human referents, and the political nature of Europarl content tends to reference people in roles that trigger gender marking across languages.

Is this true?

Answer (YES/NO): YES